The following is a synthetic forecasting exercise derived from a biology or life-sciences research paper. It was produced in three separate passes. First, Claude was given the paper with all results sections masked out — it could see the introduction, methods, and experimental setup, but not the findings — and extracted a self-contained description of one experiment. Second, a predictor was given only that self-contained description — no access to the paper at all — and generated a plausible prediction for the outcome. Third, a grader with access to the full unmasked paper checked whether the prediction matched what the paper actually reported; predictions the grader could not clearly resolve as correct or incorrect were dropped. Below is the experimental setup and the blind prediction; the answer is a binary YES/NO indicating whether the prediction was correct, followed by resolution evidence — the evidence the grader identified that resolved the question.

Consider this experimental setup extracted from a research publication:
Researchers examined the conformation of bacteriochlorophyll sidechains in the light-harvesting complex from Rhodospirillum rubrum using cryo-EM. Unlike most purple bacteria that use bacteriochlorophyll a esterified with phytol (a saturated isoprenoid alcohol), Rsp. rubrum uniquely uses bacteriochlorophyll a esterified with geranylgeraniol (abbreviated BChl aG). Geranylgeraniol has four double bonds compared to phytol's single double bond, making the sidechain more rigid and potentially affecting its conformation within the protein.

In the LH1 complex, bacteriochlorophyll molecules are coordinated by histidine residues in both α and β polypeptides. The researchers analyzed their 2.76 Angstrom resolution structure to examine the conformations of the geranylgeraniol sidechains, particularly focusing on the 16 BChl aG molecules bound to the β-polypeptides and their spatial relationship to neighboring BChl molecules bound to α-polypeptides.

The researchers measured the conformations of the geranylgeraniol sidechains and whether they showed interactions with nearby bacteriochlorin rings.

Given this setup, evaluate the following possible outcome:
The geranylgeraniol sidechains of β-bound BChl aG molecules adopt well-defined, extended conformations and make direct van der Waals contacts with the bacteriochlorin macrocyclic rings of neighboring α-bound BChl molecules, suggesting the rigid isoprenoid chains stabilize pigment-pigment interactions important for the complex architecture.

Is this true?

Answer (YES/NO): YES